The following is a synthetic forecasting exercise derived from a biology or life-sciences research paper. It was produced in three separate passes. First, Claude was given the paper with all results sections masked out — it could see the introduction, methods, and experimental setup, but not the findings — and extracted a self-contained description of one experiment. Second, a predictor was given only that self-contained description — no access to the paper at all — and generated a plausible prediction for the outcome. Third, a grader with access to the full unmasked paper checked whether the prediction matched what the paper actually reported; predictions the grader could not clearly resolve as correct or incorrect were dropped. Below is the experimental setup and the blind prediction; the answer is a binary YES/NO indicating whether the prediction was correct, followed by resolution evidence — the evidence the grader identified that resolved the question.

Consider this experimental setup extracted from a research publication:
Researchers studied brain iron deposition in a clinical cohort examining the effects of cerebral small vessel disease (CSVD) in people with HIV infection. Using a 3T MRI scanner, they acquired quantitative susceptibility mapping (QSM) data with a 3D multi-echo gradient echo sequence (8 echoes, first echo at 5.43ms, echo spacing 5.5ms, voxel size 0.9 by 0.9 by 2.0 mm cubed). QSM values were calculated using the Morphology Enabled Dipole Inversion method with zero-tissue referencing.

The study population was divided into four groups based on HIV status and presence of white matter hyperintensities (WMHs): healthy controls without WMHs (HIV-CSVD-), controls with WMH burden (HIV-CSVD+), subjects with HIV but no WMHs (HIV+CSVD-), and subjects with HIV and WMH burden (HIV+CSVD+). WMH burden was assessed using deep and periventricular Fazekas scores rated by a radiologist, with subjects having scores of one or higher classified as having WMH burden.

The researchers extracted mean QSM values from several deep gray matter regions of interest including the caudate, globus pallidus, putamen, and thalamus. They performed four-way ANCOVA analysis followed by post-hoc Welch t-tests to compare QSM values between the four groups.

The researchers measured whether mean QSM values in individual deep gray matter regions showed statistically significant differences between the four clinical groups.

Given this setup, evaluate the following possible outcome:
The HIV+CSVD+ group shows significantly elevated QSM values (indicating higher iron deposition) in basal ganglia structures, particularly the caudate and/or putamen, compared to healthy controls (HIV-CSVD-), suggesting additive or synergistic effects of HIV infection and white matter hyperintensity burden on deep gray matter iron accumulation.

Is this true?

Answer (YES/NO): NO